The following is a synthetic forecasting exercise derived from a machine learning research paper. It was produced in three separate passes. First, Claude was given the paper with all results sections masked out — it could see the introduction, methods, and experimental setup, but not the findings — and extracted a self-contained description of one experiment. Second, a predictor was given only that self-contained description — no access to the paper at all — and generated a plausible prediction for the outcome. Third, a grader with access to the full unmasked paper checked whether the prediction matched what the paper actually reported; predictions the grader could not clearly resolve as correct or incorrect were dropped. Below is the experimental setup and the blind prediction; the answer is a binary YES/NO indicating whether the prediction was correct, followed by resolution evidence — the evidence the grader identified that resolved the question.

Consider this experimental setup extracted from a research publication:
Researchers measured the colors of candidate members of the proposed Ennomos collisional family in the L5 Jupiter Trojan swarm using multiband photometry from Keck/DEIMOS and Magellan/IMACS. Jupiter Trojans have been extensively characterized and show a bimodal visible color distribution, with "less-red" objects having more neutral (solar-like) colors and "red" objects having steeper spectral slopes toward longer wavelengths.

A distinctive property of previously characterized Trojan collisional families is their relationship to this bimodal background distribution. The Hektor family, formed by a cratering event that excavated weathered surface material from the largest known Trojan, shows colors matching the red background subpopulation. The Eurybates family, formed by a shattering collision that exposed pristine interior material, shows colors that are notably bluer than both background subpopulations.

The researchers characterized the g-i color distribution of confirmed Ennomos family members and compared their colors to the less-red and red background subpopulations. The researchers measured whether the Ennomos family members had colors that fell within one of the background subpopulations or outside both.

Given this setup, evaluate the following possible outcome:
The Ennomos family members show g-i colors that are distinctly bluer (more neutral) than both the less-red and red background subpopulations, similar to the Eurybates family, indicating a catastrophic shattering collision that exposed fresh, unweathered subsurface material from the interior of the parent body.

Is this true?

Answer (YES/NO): YES